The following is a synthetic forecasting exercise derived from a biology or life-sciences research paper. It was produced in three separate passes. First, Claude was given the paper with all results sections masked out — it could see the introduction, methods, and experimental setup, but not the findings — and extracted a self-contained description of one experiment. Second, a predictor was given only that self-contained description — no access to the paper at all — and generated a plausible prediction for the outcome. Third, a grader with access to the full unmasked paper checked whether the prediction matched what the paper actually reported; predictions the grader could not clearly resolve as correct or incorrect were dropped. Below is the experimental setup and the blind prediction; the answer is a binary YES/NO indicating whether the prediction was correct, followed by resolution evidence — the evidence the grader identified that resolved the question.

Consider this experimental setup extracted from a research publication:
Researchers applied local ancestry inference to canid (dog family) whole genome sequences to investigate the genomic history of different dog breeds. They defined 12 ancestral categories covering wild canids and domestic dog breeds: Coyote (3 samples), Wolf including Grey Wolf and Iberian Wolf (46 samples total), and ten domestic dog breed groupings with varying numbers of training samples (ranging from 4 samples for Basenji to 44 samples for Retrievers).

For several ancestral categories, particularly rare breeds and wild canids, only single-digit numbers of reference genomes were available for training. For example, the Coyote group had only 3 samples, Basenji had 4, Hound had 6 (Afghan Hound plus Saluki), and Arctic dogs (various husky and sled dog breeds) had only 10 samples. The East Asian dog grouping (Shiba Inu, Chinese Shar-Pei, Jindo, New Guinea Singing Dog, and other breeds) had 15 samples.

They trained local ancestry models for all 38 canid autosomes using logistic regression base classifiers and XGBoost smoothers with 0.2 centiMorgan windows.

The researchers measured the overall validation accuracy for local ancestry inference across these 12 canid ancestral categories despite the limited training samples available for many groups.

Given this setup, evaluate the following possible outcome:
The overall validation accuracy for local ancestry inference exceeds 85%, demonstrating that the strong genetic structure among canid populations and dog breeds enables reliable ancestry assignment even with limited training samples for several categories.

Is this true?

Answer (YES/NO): YES